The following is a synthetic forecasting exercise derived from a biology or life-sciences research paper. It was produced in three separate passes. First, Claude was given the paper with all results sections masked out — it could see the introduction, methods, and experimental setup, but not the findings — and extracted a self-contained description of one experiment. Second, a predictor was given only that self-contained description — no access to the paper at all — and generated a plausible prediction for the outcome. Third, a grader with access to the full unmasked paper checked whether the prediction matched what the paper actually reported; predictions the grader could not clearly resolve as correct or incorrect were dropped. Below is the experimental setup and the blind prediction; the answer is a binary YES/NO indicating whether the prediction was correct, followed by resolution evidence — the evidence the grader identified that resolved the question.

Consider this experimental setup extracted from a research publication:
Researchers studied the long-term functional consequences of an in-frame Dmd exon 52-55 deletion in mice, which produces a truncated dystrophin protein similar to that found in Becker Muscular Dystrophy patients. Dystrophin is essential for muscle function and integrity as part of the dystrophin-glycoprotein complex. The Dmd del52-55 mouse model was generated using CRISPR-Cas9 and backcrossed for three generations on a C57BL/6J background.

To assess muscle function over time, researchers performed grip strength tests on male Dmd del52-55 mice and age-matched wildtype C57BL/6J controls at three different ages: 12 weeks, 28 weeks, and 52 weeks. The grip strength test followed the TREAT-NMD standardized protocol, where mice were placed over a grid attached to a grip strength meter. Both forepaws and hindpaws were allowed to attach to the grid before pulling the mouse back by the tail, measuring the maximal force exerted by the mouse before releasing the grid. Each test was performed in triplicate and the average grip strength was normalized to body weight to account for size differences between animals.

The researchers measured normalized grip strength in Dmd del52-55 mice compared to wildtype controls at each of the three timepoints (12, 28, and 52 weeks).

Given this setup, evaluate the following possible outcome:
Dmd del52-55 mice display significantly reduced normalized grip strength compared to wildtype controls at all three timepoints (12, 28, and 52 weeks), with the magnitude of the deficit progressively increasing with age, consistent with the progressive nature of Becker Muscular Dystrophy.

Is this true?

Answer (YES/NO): NO